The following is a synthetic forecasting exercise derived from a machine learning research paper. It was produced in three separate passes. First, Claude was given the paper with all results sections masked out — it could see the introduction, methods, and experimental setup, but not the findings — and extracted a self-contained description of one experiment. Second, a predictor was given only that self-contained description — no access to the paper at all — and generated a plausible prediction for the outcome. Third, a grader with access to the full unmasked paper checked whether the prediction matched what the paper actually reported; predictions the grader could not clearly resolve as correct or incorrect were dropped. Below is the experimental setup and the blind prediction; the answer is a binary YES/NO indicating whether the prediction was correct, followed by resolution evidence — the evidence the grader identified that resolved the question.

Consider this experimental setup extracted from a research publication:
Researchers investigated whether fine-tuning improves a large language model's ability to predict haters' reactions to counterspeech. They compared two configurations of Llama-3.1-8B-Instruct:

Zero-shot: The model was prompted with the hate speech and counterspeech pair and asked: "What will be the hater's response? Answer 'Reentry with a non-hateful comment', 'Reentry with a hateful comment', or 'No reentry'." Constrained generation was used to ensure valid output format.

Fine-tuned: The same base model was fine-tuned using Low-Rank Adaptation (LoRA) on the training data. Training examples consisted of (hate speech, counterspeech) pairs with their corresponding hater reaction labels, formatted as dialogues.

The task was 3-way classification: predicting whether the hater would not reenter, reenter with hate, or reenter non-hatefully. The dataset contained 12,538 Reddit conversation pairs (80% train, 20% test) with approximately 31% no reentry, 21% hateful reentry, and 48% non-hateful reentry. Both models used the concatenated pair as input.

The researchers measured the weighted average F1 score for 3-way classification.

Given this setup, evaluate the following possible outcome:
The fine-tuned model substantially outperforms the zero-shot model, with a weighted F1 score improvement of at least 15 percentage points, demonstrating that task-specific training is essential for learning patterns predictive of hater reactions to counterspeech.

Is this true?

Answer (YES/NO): NO